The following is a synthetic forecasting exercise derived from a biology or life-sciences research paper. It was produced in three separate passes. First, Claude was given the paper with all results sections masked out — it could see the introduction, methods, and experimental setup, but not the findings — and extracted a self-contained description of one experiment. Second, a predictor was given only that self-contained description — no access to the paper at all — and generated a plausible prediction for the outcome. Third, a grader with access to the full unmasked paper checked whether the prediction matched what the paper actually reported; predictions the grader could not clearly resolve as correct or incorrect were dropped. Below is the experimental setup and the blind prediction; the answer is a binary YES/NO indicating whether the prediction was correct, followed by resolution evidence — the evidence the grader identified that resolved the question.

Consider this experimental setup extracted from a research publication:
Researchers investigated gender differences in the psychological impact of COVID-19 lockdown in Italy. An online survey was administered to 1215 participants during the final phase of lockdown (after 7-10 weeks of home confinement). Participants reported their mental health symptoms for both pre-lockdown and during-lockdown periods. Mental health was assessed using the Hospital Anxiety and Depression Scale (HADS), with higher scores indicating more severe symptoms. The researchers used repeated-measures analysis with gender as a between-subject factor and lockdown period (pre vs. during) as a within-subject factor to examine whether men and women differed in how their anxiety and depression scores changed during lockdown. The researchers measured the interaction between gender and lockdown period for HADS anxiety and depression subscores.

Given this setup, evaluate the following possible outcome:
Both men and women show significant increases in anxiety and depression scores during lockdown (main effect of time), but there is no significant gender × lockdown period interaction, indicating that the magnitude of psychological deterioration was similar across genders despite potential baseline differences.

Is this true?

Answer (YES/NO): NO